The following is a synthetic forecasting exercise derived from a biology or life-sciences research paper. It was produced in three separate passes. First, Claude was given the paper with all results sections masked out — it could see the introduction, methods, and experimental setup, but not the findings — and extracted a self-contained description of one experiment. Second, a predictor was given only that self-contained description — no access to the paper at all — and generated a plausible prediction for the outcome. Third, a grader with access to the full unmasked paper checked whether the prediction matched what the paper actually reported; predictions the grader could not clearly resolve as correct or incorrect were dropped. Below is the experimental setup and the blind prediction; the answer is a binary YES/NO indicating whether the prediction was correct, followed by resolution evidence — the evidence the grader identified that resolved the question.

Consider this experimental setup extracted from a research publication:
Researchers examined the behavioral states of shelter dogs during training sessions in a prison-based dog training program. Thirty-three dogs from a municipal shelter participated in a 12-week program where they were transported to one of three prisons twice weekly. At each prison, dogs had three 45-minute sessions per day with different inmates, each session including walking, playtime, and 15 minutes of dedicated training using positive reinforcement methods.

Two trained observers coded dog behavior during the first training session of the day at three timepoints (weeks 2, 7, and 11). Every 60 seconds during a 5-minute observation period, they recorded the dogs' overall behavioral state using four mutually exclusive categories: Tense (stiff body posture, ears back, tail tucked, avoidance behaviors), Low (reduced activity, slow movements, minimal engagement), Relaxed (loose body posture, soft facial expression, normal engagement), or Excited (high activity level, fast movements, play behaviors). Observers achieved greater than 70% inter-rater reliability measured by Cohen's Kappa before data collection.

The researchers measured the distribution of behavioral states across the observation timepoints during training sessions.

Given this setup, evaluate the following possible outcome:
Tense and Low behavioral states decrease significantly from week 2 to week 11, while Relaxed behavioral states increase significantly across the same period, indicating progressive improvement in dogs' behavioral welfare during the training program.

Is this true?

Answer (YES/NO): NO